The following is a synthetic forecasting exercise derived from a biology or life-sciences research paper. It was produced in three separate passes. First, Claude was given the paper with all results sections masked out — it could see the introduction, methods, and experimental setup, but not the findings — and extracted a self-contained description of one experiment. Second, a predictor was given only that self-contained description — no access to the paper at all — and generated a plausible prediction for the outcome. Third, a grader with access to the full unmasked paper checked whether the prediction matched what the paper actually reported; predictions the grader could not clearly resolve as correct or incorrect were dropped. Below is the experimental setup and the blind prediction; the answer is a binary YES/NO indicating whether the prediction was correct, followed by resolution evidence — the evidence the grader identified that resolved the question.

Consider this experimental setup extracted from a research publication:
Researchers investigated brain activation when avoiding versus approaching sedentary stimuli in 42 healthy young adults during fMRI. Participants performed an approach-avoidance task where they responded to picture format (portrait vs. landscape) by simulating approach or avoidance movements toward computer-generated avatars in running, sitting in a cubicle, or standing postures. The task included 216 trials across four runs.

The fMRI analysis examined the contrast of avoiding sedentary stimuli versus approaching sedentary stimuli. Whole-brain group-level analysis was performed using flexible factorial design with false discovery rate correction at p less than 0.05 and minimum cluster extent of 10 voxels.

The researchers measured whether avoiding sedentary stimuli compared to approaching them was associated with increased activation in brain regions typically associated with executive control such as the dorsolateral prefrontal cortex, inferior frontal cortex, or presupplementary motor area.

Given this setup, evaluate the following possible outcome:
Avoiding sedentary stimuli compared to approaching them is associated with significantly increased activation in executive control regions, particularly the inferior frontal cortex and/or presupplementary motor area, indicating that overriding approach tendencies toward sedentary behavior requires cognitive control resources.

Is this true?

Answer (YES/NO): YES